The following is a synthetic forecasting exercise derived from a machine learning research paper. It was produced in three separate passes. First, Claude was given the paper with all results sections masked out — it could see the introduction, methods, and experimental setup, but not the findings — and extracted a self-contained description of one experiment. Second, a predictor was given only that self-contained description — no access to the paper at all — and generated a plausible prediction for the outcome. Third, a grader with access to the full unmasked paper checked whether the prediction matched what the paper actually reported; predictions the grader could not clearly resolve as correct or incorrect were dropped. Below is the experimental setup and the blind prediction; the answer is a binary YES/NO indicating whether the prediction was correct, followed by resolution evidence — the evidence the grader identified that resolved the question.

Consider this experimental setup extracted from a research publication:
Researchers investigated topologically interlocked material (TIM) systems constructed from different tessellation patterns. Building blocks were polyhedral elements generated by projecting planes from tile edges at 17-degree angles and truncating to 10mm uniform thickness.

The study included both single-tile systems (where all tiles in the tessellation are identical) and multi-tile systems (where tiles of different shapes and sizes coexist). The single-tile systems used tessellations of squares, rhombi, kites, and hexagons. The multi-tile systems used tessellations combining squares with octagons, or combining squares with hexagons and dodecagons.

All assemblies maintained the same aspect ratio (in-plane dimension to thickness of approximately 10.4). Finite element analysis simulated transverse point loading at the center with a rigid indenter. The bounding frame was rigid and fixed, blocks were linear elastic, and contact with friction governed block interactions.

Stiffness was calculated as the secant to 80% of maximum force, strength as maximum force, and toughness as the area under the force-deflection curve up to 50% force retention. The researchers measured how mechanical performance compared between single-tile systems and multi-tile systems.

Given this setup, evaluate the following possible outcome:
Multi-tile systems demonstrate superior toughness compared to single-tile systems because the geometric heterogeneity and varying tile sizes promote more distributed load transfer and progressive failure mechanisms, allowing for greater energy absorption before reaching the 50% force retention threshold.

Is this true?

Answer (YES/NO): NO